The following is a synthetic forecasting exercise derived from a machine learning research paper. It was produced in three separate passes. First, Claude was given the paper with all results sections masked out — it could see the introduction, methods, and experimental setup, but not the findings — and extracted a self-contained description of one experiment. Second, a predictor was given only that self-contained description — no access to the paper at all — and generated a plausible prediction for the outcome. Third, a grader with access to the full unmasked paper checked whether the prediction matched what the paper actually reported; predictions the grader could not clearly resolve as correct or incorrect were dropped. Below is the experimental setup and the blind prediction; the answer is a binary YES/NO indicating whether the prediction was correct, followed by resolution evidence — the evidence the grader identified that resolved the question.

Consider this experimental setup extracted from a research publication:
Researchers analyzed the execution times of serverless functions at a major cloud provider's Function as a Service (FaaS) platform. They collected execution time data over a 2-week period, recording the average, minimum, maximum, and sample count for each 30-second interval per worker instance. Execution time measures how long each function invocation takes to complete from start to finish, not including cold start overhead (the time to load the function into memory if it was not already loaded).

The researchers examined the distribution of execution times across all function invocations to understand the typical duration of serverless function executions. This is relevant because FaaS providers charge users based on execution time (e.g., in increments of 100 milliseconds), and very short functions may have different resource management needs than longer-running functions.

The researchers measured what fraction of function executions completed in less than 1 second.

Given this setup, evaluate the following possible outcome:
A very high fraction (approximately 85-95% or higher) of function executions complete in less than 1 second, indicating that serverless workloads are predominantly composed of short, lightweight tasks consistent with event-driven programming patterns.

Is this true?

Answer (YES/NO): NO